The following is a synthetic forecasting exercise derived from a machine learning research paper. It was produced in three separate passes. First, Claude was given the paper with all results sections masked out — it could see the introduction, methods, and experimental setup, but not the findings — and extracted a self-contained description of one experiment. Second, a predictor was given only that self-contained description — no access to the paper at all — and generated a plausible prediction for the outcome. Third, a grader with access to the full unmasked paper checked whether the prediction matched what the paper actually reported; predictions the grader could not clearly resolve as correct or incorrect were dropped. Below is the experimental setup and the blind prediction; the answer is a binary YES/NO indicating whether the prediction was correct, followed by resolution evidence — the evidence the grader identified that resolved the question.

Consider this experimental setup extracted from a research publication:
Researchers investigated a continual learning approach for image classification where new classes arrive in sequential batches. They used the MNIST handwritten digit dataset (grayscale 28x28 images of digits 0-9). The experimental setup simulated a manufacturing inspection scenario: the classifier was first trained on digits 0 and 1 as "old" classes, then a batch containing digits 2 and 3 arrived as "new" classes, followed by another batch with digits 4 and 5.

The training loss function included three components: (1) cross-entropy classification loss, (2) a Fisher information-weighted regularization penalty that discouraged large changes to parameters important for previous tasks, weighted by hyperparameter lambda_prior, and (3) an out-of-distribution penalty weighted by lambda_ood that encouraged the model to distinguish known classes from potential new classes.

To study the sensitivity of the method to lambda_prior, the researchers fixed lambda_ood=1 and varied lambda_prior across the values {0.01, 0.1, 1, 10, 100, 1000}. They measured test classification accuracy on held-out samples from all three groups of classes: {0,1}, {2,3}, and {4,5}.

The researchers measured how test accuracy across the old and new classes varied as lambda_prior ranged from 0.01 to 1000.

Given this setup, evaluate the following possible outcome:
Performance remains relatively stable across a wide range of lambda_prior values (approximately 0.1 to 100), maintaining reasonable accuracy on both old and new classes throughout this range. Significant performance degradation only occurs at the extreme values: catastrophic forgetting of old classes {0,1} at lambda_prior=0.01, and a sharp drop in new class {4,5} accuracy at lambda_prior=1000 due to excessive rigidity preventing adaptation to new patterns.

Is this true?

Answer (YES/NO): NO